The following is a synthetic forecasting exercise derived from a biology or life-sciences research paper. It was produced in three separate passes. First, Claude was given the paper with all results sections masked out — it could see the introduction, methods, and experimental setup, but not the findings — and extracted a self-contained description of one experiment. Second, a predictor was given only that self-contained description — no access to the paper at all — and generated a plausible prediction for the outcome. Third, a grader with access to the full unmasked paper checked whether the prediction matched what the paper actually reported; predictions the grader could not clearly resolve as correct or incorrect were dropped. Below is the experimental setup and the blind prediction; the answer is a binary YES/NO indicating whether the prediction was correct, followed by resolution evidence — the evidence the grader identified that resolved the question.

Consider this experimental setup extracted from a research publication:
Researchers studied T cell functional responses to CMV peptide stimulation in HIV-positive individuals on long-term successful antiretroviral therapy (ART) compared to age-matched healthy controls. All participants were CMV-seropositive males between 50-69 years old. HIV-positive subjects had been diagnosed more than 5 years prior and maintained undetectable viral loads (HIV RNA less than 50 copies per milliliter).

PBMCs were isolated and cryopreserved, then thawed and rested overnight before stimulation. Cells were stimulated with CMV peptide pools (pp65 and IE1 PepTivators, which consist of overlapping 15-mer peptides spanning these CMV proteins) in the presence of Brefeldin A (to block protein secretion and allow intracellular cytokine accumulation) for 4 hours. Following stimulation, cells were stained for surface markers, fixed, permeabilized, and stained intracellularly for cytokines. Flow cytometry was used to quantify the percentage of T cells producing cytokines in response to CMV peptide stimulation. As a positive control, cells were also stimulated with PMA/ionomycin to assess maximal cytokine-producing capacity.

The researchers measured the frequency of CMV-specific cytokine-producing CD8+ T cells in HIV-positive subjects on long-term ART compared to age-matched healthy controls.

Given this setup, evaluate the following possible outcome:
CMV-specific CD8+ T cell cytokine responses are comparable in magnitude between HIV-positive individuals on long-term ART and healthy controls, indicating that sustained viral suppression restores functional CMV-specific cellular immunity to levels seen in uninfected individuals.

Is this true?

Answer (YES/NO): NO